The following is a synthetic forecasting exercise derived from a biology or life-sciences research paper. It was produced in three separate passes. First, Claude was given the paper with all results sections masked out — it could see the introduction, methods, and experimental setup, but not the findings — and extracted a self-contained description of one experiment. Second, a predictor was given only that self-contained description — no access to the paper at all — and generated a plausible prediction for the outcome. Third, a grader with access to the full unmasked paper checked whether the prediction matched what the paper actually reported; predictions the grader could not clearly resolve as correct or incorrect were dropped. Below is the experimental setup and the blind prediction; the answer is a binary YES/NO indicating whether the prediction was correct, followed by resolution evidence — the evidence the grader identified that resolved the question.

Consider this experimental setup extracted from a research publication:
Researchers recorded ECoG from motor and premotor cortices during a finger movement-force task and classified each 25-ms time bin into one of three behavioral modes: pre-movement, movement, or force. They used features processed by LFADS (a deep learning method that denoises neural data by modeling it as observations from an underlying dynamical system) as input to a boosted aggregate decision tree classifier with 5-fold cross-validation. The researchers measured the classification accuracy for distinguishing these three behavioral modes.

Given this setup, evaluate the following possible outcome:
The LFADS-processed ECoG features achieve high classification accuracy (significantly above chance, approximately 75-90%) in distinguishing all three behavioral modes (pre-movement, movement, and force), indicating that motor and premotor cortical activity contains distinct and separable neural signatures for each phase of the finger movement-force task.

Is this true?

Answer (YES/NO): YES